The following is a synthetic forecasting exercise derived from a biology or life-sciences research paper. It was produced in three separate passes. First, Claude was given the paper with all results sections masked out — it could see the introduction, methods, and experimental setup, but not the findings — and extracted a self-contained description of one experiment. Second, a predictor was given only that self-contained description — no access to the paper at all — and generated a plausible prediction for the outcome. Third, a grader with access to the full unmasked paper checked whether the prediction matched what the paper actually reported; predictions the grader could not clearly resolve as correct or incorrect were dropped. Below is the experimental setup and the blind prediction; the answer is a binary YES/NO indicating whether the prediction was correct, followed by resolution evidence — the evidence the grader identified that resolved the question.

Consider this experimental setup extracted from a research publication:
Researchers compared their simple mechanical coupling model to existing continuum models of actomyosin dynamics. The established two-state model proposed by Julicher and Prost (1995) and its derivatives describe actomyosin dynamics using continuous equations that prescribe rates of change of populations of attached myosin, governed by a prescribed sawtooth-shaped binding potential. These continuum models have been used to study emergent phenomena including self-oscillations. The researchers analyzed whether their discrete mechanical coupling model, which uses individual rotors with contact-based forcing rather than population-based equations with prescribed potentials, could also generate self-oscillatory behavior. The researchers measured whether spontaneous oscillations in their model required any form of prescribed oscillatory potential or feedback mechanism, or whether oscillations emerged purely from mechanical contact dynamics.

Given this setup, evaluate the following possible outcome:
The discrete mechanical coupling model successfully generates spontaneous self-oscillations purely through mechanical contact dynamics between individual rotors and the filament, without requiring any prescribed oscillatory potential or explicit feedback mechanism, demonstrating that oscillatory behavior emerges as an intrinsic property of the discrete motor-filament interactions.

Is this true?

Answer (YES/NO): YES